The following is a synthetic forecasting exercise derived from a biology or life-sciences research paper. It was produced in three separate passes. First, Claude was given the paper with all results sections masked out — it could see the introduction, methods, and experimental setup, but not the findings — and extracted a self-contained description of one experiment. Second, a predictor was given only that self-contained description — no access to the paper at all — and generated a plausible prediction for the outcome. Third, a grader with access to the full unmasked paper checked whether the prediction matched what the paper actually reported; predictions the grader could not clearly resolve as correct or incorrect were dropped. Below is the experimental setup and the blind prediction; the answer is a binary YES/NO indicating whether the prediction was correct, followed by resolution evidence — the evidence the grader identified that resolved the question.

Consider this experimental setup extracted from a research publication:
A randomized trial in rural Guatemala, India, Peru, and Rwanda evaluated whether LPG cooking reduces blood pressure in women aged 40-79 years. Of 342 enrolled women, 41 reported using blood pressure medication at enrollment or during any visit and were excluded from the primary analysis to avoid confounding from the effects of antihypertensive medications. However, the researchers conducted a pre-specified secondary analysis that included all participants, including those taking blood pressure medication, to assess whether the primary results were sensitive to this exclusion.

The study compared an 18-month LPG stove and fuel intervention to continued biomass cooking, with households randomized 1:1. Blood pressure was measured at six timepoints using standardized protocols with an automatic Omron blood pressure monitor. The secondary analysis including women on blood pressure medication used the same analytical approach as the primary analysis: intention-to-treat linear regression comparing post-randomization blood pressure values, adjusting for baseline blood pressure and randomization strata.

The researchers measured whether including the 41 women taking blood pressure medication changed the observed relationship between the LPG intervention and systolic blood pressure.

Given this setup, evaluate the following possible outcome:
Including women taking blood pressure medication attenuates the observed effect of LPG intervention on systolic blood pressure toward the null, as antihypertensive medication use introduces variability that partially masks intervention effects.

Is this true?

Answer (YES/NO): NO